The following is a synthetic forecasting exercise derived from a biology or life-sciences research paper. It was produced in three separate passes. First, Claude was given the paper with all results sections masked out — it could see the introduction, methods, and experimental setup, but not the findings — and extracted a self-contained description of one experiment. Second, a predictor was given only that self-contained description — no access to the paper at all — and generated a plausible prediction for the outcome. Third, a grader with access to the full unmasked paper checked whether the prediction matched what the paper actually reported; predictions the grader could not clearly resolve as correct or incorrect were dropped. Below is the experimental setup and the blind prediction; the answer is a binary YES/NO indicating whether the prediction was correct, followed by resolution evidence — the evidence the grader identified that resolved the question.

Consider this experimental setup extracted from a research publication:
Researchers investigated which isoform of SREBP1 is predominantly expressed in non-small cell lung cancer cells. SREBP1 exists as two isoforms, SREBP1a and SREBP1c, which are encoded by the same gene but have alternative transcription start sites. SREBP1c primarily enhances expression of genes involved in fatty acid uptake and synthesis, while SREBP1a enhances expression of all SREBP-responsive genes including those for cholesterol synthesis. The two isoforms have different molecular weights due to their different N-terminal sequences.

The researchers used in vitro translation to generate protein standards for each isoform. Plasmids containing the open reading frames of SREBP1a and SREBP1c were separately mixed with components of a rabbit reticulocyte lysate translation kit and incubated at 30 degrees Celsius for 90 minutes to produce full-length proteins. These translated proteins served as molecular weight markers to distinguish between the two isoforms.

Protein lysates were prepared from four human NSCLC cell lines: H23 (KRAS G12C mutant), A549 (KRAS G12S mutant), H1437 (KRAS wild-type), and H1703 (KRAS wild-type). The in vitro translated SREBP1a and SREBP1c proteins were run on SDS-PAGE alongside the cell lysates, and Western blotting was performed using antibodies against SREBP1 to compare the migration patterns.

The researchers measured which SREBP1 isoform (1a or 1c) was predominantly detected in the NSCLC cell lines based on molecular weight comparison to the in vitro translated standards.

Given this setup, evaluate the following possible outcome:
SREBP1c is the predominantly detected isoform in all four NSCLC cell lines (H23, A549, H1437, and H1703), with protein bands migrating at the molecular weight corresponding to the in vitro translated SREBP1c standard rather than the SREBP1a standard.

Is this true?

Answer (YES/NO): YES